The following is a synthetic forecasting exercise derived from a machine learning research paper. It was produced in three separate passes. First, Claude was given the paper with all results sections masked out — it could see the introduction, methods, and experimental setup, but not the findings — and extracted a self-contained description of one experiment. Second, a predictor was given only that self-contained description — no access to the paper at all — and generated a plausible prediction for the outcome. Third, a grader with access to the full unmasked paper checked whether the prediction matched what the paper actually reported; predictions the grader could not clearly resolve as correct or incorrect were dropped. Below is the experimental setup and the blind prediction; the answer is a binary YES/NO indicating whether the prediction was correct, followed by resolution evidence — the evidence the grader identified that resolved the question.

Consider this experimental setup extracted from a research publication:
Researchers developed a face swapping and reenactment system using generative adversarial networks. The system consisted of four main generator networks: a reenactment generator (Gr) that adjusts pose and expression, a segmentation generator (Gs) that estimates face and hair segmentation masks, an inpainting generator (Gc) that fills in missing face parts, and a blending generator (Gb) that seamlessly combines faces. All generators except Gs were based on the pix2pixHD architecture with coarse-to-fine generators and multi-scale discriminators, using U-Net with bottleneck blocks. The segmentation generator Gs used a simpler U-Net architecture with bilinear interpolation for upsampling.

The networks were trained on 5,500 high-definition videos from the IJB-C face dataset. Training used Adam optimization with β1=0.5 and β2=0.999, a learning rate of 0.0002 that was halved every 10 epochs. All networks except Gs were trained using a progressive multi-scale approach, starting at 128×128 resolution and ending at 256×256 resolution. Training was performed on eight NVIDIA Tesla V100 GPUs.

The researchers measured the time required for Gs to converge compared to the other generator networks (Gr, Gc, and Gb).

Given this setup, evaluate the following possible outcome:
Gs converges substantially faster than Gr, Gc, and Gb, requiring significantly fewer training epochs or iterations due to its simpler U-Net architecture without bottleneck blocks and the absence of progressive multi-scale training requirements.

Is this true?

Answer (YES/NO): YES